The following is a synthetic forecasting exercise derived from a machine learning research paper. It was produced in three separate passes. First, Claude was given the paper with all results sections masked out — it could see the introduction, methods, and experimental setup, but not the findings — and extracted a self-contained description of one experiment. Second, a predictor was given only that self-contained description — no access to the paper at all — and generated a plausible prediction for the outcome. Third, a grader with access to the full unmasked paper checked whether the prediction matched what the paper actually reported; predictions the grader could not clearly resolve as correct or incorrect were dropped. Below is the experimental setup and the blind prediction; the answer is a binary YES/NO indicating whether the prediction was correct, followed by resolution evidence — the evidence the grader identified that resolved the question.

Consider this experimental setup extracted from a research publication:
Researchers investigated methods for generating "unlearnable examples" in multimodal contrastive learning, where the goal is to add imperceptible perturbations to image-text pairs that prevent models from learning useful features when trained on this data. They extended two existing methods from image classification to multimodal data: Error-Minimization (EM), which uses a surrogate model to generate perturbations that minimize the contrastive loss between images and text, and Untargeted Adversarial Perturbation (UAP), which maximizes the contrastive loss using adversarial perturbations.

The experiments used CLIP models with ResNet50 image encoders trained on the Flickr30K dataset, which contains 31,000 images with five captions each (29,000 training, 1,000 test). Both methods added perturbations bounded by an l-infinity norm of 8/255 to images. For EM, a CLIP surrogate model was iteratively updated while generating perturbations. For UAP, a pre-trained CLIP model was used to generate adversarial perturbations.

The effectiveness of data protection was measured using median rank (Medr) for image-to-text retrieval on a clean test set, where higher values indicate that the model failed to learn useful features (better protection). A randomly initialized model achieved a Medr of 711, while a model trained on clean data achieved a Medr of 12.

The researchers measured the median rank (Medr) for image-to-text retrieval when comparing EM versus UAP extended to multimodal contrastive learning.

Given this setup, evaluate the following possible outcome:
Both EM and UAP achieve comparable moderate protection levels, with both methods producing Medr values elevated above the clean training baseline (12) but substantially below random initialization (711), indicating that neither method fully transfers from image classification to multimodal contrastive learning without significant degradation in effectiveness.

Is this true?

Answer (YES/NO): NO